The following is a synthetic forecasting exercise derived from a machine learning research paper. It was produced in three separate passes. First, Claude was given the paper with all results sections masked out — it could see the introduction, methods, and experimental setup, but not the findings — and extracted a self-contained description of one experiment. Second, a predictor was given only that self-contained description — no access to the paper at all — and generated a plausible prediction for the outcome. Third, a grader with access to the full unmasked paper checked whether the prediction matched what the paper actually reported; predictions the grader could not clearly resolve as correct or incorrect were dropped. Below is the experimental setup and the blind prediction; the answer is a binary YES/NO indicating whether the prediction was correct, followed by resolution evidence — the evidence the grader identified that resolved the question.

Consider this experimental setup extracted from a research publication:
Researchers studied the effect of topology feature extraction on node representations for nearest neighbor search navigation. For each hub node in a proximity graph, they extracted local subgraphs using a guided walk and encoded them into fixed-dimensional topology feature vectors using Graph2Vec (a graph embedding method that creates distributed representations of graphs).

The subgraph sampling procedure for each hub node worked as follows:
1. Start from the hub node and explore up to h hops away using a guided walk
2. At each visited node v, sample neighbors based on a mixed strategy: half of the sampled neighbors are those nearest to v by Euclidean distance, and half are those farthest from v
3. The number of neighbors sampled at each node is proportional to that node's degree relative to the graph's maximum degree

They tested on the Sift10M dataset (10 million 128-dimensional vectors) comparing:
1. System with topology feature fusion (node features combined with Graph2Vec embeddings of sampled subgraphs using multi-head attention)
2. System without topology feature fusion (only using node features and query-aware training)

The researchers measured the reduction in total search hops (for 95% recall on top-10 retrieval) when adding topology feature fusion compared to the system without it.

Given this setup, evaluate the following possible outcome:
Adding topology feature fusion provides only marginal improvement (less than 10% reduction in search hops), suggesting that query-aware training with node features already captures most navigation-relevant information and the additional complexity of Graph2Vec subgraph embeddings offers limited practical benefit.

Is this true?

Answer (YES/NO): NO